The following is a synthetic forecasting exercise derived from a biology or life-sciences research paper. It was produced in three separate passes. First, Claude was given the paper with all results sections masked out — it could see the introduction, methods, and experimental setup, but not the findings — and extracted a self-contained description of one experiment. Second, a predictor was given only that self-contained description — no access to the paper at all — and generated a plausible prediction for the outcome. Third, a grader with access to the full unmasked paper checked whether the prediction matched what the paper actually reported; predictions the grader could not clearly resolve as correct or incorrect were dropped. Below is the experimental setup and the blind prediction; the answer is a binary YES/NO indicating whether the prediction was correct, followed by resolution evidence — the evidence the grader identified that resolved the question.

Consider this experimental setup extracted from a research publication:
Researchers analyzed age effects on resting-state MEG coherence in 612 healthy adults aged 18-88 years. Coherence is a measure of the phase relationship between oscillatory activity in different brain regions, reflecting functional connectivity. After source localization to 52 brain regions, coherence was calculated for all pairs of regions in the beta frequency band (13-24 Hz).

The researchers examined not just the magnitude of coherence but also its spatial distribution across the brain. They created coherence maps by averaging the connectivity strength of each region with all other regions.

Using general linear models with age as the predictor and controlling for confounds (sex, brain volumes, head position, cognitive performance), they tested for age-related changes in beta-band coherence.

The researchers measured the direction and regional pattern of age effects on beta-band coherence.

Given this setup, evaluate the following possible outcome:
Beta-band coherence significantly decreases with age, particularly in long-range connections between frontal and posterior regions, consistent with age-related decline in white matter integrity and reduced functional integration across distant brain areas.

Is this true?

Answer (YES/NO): NO